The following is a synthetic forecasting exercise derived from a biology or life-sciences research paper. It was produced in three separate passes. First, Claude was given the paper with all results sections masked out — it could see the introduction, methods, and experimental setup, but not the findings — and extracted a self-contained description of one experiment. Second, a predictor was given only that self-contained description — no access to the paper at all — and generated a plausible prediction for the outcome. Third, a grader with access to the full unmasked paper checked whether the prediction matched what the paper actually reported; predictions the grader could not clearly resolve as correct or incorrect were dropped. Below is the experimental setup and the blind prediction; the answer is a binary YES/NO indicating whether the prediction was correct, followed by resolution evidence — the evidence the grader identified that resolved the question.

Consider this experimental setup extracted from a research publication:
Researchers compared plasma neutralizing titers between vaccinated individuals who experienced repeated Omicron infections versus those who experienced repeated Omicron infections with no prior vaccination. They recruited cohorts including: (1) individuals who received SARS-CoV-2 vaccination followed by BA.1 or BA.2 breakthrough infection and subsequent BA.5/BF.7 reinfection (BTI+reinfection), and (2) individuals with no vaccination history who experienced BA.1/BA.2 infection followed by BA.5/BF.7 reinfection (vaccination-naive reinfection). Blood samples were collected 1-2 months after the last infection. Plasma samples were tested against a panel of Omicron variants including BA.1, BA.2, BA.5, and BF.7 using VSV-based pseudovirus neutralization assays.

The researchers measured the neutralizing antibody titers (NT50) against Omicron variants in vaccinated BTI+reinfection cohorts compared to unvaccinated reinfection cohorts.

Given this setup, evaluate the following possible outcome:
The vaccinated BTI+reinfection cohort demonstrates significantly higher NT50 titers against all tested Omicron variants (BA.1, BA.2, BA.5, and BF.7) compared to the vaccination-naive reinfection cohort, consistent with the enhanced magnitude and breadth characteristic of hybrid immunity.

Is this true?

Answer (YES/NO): NO